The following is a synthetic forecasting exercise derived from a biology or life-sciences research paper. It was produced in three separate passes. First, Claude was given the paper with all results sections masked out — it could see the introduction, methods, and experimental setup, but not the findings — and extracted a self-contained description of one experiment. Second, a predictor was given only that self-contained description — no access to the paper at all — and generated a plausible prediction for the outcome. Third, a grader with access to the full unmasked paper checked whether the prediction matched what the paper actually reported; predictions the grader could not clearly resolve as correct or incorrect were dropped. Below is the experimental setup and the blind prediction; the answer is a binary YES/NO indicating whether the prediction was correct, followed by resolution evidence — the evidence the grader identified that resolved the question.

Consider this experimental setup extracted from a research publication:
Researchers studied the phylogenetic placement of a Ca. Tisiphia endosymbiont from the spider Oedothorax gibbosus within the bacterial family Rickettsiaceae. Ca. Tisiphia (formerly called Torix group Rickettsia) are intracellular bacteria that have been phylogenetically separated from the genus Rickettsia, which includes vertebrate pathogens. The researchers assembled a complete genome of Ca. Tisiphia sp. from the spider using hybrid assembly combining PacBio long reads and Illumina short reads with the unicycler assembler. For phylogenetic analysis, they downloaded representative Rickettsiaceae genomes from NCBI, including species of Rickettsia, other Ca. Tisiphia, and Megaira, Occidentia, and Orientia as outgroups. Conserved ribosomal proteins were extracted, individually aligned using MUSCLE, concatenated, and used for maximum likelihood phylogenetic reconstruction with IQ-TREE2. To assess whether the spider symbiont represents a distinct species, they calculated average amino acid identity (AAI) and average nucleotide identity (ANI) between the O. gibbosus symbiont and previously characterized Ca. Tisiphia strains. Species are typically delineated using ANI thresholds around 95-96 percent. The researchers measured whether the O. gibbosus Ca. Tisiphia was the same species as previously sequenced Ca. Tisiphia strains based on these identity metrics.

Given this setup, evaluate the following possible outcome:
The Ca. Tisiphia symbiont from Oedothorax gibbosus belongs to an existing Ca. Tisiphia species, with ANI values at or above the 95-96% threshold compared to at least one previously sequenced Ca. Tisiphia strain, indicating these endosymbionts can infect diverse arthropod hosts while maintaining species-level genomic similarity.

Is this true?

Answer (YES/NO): YES